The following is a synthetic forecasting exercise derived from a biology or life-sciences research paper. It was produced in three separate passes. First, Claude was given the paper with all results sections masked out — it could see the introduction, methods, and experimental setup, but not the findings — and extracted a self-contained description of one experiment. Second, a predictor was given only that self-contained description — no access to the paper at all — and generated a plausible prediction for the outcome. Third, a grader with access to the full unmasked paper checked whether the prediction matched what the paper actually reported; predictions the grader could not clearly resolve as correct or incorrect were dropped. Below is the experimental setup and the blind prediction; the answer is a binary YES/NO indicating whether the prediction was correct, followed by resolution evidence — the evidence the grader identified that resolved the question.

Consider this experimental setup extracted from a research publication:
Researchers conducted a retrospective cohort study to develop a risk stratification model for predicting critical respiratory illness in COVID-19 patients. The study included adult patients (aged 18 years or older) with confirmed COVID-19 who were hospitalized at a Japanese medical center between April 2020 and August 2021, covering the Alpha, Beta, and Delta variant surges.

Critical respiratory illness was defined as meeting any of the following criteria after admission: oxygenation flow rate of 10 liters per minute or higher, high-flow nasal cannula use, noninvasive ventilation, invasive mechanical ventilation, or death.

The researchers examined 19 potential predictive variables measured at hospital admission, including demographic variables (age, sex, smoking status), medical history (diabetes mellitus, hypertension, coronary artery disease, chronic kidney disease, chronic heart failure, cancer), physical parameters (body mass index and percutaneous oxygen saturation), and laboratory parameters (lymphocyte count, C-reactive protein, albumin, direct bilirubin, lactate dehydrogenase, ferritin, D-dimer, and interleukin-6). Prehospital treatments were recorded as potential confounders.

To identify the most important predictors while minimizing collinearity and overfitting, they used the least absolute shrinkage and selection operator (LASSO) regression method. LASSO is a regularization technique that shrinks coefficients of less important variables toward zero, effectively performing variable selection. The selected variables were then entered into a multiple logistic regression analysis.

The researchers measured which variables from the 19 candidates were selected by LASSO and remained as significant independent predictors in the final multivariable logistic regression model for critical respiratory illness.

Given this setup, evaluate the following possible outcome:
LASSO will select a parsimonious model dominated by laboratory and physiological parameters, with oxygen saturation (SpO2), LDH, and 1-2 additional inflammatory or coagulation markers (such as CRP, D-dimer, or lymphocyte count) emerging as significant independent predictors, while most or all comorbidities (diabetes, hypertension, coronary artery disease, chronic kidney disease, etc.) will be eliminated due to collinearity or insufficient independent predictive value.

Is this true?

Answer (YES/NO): NO